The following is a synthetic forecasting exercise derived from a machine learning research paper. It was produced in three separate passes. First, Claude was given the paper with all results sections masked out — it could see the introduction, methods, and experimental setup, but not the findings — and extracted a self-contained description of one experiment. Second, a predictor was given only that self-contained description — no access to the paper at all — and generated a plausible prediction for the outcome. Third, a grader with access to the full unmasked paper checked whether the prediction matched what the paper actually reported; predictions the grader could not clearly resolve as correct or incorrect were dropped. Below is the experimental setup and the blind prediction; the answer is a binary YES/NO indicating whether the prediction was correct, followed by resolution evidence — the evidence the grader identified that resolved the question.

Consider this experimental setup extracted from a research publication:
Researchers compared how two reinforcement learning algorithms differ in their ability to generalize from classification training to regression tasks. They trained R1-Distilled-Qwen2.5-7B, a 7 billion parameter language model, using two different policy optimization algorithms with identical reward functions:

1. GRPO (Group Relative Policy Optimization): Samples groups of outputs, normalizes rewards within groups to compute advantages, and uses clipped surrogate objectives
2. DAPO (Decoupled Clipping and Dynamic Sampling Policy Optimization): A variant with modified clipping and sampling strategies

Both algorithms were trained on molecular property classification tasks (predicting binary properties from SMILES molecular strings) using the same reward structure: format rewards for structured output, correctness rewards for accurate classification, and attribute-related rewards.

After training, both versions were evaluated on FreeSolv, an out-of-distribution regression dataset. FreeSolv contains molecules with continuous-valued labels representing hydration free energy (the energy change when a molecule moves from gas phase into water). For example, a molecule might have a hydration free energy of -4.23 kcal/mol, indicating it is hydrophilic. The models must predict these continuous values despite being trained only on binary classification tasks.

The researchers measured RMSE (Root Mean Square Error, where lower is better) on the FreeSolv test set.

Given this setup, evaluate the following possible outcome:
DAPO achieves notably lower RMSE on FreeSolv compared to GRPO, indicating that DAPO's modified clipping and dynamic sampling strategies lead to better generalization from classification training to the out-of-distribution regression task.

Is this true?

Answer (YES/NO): YES